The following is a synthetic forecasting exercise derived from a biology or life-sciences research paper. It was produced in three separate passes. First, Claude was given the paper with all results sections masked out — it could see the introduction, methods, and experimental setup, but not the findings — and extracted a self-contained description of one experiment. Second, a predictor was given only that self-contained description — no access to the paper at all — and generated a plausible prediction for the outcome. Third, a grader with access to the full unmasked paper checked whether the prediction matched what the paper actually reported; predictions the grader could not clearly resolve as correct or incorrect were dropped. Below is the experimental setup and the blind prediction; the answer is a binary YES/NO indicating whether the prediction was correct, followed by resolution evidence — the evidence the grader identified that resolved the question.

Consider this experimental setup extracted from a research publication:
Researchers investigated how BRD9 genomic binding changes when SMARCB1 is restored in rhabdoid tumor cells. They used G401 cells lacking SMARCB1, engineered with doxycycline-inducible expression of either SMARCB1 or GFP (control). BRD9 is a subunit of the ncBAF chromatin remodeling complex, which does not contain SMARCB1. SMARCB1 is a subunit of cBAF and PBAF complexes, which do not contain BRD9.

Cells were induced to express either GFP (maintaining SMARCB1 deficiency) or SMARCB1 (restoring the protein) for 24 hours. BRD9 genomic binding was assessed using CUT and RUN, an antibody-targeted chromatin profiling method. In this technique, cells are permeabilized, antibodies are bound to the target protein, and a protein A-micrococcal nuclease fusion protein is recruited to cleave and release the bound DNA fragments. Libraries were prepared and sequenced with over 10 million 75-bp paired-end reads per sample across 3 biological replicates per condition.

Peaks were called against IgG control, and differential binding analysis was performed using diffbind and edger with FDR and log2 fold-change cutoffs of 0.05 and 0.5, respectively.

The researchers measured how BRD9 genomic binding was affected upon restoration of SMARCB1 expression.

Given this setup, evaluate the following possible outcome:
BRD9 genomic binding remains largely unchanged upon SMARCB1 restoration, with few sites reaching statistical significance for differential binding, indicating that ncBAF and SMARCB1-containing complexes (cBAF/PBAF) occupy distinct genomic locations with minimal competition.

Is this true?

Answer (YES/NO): NO